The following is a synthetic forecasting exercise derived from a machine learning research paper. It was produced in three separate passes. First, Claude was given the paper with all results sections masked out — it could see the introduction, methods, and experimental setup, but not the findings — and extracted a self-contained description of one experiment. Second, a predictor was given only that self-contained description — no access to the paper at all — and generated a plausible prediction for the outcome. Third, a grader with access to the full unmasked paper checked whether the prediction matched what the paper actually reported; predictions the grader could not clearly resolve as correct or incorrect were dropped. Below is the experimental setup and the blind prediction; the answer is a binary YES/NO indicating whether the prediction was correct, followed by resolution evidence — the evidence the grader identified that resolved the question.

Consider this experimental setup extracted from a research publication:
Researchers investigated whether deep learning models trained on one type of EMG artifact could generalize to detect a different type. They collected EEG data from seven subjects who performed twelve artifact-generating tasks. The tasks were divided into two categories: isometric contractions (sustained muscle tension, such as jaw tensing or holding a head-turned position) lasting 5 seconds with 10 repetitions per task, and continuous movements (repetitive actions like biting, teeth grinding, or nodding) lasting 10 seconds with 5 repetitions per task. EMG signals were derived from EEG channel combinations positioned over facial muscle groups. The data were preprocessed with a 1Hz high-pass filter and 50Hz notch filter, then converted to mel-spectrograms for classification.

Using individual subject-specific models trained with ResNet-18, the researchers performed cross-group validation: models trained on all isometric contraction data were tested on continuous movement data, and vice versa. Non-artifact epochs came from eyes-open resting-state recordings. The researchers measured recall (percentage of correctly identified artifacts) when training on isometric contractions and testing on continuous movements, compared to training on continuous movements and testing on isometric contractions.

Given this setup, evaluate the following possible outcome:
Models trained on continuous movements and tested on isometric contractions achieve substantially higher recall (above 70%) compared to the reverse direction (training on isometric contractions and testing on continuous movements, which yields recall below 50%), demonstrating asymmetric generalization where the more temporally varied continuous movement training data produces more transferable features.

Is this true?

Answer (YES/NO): NO